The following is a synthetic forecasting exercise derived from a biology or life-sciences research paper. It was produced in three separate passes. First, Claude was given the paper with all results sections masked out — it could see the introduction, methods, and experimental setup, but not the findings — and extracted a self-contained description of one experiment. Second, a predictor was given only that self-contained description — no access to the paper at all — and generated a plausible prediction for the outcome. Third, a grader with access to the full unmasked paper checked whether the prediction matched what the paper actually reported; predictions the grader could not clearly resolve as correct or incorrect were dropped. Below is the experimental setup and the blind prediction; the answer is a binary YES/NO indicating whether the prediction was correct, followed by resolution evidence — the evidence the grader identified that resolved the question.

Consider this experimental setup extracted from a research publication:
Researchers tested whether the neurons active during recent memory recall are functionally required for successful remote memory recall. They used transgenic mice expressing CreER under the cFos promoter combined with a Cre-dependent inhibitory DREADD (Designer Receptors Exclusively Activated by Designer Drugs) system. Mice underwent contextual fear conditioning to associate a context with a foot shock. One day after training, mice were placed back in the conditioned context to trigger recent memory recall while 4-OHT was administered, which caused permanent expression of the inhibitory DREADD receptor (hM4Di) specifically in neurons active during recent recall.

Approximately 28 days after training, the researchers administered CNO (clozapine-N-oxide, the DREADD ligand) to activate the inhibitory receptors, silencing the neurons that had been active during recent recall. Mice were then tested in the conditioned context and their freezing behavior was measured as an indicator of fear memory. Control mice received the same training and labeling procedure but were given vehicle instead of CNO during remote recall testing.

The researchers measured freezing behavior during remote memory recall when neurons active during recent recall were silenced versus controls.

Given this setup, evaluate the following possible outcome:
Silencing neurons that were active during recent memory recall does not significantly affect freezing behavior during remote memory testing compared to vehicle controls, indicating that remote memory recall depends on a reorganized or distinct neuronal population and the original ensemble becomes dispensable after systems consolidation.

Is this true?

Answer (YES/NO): NO